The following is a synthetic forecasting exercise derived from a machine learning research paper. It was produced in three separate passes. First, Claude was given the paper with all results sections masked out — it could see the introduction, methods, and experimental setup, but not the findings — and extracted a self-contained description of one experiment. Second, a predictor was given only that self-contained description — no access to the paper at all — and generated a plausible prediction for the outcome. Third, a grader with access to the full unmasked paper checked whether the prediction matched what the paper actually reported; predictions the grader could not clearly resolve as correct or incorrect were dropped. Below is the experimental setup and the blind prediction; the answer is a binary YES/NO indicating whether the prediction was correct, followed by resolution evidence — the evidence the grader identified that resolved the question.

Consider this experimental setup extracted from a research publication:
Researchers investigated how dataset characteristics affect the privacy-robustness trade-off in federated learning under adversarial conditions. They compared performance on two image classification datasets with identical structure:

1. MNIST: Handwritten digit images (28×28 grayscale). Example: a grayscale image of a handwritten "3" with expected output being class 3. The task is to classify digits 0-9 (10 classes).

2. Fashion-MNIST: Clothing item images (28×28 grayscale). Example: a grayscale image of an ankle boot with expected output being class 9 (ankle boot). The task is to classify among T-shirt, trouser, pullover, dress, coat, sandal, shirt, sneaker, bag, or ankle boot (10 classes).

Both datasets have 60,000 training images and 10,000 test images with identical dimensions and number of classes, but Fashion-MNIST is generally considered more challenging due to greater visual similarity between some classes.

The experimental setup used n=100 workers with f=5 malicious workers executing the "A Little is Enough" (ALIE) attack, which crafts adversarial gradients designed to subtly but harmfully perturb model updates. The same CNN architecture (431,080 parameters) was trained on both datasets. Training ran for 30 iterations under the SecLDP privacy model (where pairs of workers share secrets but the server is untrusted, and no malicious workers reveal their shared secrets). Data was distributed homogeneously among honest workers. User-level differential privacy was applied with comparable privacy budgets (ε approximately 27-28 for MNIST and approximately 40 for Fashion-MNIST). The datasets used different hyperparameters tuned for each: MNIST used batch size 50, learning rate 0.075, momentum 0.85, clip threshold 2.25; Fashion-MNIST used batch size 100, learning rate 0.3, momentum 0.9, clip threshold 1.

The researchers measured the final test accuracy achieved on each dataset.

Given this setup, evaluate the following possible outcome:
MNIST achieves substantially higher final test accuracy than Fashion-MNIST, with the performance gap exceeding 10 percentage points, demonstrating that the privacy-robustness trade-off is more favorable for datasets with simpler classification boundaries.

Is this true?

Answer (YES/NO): YES